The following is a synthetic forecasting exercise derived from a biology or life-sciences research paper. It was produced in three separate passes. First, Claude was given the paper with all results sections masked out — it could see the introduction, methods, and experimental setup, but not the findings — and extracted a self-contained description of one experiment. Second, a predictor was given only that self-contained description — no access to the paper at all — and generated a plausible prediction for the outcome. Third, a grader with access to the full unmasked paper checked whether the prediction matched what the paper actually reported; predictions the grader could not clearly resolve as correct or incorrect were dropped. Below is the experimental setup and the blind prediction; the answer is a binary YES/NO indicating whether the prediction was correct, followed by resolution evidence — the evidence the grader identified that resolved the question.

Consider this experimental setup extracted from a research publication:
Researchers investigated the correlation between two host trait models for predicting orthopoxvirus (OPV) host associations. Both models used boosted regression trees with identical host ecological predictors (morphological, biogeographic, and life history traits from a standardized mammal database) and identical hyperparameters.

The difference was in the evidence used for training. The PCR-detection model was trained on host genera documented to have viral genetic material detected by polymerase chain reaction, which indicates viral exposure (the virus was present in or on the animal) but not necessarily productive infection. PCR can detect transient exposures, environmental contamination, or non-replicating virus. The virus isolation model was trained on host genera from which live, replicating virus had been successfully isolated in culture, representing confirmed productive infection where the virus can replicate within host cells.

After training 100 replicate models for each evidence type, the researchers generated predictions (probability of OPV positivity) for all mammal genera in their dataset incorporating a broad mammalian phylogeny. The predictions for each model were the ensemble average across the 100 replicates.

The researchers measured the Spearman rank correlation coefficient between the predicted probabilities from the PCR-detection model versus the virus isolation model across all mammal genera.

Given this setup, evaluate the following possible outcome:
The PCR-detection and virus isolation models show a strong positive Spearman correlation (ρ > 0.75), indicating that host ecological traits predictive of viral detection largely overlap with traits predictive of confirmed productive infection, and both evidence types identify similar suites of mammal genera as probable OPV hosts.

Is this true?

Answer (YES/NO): NO